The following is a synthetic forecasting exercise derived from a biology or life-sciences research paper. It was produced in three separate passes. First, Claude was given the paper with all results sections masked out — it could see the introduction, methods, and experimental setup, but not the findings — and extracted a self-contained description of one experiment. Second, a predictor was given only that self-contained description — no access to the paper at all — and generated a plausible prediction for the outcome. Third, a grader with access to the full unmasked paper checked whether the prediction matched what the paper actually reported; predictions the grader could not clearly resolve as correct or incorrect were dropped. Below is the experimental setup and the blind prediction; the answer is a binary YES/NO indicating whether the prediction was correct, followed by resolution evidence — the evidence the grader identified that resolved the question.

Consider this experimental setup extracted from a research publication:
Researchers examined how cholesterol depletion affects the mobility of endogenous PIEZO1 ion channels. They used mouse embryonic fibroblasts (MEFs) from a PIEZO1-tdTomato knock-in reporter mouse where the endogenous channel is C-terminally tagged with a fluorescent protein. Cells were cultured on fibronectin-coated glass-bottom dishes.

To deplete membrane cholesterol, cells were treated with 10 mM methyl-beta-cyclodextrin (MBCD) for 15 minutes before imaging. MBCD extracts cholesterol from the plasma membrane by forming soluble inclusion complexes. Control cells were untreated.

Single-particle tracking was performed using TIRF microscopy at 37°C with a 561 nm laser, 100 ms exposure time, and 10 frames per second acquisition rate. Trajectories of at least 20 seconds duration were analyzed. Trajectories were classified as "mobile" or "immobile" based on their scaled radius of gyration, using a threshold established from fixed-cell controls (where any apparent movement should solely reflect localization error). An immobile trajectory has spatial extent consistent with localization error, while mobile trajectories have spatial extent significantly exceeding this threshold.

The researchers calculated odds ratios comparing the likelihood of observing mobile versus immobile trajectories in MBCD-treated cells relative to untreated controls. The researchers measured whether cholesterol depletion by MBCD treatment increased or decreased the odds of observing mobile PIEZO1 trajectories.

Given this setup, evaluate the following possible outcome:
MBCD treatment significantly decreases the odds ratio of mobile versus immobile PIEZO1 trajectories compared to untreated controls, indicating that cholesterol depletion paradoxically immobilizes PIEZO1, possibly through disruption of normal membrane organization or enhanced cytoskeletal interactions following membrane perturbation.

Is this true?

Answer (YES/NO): NO